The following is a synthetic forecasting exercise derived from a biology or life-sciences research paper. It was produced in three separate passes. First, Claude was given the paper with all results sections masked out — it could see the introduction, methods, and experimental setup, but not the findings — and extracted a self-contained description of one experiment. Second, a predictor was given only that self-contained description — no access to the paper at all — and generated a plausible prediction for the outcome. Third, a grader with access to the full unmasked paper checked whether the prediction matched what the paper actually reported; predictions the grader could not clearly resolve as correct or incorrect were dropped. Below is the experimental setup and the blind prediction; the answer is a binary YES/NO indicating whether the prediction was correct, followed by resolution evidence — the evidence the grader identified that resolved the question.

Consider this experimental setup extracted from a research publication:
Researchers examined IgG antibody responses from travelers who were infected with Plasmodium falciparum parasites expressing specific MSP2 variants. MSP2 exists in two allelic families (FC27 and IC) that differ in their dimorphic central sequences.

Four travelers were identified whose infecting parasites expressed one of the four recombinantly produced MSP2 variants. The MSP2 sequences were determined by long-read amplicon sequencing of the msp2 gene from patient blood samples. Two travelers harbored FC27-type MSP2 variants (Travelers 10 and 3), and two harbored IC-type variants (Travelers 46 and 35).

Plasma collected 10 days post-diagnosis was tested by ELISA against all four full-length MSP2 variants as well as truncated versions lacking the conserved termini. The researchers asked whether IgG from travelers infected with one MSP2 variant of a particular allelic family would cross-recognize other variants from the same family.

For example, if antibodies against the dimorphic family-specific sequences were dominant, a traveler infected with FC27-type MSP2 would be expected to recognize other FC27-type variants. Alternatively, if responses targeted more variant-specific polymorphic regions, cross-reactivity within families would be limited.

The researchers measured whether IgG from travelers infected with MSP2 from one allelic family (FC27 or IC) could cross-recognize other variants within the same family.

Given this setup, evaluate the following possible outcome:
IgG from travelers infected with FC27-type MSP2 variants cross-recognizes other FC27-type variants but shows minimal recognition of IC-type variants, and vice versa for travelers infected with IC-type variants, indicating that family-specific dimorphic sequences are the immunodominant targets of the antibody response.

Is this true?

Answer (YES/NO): NO